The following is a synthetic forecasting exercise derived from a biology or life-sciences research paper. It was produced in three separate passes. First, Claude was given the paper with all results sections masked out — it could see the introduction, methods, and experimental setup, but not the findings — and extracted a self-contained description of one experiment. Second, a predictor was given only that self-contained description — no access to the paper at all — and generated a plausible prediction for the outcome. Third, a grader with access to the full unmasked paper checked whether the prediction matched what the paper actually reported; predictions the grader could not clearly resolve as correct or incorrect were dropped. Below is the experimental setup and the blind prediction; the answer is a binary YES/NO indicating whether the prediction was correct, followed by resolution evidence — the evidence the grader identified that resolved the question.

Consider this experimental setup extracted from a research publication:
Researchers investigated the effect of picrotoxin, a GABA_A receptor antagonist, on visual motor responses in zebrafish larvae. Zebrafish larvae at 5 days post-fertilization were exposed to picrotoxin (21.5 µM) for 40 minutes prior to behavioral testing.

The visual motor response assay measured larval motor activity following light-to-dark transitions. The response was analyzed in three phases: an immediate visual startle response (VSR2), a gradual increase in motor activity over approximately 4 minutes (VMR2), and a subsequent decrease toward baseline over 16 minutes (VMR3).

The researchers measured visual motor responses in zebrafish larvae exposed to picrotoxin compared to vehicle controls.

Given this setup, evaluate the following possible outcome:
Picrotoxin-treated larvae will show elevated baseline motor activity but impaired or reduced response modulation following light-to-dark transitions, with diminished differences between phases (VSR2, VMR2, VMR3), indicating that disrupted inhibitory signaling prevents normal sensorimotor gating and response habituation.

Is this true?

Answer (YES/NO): NO